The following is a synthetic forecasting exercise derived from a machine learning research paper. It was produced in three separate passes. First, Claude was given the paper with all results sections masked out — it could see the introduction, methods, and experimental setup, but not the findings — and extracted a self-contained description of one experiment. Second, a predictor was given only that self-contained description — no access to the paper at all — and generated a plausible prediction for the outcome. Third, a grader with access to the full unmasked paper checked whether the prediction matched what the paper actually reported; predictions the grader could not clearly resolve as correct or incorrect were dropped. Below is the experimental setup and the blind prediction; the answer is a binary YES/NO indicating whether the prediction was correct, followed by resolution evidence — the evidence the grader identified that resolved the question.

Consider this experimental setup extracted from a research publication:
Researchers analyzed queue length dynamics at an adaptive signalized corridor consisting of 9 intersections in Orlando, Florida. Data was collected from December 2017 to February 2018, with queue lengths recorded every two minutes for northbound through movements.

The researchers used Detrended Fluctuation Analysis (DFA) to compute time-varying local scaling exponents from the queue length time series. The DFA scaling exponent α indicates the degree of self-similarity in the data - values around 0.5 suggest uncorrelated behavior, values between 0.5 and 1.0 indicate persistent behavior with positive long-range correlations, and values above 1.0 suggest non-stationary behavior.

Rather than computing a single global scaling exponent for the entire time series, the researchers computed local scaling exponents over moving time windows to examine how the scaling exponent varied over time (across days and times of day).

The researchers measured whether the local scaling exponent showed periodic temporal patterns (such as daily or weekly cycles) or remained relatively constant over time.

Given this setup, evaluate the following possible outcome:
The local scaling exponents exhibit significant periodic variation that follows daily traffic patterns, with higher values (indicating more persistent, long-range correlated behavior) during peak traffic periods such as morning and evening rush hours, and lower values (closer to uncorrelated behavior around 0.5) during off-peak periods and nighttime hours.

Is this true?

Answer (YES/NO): NO